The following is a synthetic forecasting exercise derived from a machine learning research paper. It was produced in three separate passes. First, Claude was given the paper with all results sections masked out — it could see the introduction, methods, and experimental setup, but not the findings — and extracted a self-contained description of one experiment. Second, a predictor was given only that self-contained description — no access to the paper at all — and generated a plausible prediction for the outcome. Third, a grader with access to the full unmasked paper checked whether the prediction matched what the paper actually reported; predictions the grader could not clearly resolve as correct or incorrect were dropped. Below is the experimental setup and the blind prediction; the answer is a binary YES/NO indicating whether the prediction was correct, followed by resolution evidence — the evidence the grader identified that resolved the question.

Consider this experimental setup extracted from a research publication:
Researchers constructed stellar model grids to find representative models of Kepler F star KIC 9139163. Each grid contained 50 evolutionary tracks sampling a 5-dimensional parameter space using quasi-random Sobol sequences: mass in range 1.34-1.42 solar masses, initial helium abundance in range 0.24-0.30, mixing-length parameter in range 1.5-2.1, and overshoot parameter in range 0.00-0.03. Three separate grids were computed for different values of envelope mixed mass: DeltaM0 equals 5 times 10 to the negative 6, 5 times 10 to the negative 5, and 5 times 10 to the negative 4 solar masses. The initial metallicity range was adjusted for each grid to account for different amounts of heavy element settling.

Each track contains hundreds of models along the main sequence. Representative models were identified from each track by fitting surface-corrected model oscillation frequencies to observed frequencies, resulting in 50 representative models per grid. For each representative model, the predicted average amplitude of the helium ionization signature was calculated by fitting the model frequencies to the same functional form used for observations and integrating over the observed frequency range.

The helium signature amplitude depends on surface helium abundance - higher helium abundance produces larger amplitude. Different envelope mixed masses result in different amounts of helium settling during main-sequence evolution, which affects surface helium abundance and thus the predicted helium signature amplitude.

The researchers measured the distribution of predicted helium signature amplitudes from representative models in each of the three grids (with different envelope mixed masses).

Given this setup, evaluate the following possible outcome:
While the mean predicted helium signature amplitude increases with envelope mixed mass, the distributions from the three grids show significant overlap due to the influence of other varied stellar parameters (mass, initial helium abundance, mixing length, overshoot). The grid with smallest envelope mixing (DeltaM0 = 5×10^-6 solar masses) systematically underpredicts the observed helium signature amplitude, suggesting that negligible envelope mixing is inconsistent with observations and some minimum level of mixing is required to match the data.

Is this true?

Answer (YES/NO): YES